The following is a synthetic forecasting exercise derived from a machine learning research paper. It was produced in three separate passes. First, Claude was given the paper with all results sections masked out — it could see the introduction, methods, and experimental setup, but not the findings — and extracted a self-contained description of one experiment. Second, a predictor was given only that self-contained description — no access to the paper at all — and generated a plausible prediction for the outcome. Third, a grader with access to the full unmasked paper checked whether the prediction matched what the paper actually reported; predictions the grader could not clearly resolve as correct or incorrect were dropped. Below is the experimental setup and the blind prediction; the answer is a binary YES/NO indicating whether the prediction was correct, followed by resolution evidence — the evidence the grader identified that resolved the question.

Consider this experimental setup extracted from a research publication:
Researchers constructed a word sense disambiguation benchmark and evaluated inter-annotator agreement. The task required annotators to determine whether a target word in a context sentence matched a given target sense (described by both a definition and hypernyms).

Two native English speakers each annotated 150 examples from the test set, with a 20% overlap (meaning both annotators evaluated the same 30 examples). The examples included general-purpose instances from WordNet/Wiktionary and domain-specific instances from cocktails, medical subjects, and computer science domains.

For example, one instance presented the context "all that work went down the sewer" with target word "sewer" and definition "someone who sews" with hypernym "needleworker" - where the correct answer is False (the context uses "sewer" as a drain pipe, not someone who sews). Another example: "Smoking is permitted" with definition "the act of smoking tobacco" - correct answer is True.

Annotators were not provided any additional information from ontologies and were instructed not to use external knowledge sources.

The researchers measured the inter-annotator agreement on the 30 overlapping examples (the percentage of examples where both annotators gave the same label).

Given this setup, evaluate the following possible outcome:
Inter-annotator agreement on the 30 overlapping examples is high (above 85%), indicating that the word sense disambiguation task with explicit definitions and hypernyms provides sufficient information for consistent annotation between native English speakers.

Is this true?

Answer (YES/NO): NO